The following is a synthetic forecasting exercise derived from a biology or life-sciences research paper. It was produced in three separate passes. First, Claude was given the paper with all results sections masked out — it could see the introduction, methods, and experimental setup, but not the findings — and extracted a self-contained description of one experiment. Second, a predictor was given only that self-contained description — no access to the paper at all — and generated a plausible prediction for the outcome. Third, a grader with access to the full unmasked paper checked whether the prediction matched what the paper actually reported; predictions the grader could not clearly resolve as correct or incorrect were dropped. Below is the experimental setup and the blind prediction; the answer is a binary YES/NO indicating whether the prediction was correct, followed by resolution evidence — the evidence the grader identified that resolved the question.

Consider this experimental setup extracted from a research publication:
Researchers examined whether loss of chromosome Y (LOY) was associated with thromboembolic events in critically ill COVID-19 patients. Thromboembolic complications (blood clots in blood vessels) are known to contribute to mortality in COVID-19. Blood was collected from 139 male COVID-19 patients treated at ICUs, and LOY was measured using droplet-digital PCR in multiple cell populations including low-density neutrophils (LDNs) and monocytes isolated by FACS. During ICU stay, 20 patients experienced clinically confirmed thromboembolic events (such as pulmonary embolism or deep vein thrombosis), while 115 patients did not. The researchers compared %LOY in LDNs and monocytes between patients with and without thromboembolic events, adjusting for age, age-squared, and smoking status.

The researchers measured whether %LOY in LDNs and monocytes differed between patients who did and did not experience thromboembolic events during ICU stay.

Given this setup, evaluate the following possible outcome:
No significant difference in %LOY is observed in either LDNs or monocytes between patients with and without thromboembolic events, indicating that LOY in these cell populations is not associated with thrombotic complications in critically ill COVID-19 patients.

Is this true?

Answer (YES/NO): NO